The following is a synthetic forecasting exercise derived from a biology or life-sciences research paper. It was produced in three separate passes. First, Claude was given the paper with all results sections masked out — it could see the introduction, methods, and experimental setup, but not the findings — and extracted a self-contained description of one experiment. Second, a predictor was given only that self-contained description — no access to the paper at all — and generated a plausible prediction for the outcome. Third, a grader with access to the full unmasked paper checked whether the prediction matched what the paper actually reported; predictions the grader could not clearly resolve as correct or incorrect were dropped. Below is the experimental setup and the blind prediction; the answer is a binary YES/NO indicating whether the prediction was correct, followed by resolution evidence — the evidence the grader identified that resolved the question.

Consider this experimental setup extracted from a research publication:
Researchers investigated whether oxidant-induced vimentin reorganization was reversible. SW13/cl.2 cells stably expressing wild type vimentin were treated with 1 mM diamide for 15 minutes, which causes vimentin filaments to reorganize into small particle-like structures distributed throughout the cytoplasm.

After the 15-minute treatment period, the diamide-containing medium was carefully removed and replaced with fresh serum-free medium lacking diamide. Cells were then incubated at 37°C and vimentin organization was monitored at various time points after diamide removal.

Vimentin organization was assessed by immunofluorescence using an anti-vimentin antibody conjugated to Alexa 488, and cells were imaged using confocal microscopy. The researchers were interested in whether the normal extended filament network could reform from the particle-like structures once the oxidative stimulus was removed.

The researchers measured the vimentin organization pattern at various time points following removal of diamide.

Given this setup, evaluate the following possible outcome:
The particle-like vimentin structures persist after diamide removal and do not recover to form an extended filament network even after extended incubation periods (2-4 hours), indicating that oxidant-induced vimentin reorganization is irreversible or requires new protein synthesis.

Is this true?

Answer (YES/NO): NO